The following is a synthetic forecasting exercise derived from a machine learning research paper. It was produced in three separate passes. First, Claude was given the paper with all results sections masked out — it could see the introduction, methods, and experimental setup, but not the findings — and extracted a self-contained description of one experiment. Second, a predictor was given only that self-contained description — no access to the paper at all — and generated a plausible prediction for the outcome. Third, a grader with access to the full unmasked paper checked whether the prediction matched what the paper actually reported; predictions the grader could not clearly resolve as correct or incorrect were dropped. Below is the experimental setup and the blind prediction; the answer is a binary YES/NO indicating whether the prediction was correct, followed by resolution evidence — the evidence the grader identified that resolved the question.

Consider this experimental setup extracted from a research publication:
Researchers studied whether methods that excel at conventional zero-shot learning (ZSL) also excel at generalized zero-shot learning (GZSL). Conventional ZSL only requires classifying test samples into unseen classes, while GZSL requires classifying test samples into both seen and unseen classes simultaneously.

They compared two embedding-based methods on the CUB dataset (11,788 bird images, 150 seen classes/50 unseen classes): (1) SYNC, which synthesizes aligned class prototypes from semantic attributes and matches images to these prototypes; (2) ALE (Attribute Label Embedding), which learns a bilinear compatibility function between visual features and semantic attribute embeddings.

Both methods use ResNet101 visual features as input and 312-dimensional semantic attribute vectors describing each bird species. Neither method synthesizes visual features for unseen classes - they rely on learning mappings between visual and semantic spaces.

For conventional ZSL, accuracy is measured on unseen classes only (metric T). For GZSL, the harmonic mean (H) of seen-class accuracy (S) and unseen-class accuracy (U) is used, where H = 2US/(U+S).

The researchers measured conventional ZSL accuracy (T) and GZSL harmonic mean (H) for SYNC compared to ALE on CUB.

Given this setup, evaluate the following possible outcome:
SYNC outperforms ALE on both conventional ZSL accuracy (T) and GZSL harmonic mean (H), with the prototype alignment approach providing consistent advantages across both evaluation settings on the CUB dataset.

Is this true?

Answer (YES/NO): NO